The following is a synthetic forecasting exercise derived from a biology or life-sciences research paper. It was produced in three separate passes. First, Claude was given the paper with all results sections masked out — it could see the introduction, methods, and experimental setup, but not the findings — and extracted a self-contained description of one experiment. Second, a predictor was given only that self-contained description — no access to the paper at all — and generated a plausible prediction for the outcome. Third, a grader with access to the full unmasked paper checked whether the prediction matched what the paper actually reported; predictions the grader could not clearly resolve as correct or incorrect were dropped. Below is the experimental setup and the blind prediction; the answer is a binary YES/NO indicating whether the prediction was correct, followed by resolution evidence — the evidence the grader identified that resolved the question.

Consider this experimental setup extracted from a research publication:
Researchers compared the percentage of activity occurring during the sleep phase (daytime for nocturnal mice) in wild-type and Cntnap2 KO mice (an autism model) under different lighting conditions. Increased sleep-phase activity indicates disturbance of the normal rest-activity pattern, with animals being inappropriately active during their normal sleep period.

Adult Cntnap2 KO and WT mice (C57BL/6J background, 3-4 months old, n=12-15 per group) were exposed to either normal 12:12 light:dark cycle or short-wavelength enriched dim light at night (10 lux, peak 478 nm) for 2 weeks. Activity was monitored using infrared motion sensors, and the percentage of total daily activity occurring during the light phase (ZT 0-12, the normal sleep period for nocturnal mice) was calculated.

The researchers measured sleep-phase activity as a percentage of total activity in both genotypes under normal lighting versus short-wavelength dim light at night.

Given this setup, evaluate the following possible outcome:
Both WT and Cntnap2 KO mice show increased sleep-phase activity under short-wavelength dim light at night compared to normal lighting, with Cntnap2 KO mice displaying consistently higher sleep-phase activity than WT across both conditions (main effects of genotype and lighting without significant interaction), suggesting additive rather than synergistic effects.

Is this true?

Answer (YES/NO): NO